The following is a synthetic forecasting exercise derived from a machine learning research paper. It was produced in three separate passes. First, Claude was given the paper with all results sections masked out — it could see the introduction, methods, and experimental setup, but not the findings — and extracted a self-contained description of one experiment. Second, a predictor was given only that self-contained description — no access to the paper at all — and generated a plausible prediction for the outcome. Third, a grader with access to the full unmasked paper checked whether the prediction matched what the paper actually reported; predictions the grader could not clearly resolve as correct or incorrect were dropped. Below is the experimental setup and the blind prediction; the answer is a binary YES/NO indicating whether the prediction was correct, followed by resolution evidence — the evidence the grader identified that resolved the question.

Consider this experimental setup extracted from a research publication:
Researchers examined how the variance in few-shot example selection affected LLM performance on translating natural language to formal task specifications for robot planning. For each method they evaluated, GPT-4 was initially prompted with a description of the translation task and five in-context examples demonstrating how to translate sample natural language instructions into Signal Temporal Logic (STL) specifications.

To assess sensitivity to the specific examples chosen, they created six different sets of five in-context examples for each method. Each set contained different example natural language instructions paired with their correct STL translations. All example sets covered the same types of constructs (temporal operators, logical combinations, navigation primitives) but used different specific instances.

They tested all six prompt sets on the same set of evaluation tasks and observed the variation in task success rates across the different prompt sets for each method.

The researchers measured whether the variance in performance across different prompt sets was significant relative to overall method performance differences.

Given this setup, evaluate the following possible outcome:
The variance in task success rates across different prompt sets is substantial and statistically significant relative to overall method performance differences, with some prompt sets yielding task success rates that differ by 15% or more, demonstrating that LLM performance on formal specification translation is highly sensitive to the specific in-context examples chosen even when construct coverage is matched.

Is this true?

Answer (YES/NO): NO